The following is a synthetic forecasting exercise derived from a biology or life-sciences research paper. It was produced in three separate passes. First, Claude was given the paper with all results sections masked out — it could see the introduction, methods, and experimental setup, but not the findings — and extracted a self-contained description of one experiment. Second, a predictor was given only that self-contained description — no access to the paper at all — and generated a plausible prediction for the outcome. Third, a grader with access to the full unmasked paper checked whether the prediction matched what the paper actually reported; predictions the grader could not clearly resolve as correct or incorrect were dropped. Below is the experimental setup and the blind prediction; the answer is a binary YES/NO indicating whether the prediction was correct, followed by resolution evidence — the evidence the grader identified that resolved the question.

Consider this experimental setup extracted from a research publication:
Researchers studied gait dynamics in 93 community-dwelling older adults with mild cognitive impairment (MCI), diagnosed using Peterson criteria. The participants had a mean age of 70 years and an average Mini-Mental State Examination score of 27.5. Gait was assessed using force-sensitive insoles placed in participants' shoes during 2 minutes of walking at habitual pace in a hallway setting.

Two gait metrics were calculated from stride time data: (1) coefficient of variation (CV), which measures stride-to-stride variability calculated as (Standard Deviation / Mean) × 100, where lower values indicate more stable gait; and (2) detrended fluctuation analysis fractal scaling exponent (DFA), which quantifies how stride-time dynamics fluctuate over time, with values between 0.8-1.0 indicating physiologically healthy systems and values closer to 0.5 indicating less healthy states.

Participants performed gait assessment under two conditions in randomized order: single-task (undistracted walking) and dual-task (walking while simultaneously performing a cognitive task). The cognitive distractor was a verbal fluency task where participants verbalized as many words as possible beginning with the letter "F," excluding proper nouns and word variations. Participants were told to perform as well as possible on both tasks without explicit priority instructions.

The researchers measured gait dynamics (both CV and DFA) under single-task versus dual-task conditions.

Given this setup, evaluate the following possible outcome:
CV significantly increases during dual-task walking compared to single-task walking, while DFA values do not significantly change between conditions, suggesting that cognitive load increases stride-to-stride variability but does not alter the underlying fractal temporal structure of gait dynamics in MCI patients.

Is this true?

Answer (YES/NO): NO